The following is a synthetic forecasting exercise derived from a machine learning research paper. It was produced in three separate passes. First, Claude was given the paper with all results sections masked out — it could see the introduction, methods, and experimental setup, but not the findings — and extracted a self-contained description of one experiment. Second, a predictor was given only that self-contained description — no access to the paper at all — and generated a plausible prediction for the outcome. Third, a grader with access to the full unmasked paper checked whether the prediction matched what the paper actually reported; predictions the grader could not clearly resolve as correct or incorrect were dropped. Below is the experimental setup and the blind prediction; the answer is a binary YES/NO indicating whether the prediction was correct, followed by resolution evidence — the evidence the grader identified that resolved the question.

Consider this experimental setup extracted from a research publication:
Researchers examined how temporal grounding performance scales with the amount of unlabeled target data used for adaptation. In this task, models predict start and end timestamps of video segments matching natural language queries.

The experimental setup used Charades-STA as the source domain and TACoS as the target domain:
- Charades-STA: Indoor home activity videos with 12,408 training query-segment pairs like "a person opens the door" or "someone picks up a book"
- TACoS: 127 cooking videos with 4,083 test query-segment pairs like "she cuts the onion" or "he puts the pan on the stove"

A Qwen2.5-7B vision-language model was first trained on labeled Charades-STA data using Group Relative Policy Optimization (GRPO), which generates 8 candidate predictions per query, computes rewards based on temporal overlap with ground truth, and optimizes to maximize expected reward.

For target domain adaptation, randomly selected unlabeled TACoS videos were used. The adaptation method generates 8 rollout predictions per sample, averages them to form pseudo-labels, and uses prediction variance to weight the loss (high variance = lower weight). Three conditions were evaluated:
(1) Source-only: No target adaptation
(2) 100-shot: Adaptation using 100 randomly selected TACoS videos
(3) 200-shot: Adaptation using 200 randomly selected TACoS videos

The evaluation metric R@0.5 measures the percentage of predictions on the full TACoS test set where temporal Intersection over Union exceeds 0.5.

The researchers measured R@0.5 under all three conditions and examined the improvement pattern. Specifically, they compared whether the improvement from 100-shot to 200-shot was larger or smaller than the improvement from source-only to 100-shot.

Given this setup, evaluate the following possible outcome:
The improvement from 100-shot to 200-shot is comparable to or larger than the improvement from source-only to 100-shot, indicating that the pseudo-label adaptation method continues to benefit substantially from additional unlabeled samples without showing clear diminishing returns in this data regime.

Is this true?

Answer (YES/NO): YES